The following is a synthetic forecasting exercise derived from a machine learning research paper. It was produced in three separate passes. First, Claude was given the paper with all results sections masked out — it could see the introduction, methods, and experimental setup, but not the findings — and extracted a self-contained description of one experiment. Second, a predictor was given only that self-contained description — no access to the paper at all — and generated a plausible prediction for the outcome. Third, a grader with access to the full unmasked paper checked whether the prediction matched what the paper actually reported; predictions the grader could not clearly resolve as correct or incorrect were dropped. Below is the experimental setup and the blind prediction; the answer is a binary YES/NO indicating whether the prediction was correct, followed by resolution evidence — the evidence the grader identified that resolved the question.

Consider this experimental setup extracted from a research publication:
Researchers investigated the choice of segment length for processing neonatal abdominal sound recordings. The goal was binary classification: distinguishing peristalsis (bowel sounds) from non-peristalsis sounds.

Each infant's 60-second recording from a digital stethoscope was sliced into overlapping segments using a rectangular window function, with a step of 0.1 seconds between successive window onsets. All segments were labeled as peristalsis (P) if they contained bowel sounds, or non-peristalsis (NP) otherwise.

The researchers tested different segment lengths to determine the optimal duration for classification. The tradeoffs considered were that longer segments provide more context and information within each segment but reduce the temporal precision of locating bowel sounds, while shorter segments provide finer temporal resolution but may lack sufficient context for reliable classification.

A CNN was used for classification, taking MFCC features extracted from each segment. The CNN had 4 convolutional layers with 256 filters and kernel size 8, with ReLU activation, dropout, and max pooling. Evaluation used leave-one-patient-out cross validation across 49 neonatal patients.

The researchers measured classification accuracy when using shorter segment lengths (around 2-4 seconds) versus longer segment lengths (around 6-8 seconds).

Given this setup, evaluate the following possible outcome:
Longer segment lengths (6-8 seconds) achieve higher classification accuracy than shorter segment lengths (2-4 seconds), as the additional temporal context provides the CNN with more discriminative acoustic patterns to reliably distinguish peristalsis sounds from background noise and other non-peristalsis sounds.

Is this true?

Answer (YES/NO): YES